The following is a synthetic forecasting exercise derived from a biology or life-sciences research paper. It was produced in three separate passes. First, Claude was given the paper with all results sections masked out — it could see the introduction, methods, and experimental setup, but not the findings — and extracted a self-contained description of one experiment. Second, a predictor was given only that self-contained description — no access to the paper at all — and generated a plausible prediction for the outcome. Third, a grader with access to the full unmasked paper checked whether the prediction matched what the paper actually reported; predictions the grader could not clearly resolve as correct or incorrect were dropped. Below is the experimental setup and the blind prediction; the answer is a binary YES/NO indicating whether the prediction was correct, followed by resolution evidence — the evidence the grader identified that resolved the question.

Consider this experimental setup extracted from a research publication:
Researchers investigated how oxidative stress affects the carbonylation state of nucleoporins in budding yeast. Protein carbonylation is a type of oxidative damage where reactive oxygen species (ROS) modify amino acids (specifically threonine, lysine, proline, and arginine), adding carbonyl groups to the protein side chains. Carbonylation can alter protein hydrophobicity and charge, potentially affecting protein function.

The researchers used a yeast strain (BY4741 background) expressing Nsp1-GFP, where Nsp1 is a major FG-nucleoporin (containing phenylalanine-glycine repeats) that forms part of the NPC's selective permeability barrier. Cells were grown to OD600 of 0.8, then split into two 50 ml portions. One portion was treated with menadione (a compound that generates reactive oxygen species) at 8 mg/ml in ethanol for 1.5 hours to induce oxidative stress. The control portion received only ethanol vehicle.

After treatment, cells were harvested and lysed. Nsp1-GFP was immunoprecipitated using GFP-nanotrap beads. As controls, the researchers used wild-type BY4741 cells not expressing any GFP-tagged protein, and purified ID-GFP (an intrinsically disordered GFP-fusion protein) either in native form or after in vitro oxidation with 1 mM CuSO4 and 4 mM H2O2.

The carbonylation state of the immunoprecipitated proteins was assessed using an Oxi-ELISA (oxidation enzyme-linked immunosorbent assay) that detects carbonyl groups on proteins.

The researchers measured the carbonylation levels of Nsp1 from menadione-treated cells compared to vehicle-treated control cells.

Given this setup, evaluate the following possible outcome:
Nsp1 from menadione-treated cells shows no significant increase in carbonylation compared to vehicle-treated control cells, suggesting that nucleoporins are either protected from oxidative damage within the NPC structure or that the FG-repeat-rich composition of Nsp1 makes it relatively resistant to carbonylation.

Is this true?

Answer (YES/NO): YES